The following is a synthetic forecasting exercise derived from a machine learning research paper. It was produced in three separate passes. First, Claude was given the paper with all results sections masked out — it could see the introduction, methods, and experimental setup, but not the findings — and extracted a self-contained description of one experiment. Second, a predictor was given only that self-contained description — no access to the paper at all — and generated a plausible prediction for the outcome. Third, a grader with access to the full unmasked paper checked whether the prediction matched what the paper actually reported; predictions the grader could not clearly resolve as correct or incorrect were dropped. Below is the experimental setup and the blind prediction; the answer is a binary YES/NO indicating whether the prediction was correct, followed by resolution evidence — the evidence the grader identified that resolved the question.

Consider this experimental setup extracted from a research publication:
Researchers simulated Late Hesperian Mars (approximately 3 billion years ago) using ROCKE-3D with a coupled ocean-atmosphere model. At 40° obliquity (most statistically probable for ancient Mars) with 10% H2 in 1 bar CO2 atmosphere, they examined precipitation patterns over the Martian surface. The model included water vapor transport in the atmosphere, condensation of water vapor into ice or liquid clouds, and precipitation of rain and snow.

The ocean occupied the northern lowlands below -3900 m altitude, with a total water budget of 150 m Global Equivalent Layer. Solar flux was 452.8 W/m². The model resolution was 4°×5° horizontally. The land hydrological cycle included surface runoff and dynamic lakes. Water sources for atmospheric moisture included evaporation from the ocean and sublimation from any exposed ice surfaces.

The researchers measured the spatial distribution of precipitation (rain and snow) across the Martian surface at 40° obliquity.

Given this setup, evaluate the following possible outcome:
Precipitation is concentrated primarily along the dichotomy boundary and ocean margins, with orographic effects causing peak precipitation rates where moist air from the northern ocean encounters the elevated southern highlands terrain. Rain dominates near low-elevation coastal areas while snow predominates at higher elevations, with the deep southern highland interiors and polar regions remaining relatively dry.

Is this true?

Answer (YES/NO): NO